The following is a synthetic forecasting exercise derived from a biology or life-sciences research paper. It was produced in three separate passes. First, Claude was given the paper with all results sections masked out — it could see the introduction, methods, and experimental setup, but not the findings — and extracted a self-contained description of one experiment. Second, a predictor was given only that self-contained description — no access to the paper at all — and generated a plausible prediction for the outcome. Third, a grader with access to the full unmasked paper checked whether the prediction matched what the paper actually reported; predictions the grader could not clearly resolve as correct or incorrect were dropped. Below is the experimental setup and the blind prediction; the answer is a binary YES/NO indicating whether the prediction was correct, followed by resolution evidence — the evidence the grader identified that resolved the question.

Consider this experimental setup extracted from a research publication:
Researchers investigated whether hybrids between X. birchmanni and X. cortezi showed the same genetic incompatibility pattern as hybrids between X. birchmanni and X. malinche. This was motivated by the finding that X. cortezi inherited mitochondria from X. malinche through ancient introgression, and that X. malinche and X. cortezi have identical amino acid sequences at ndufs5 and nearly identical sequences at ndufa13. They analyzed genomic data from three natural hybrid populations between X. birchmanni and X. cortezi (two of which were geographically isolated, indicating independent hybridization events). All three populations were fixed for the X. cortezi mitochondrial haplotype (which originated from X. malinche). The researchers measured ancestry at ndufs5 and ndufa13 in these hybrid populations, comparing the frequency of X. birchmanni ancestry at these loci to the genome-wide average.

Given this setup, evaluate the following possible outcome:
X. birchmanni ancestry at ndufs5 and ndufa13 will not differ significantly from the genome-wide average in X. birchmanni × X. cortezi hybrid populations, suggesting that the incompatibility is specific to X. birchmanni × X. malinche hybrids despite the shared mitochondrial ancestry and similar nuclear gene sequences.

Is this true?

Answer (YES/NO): NO